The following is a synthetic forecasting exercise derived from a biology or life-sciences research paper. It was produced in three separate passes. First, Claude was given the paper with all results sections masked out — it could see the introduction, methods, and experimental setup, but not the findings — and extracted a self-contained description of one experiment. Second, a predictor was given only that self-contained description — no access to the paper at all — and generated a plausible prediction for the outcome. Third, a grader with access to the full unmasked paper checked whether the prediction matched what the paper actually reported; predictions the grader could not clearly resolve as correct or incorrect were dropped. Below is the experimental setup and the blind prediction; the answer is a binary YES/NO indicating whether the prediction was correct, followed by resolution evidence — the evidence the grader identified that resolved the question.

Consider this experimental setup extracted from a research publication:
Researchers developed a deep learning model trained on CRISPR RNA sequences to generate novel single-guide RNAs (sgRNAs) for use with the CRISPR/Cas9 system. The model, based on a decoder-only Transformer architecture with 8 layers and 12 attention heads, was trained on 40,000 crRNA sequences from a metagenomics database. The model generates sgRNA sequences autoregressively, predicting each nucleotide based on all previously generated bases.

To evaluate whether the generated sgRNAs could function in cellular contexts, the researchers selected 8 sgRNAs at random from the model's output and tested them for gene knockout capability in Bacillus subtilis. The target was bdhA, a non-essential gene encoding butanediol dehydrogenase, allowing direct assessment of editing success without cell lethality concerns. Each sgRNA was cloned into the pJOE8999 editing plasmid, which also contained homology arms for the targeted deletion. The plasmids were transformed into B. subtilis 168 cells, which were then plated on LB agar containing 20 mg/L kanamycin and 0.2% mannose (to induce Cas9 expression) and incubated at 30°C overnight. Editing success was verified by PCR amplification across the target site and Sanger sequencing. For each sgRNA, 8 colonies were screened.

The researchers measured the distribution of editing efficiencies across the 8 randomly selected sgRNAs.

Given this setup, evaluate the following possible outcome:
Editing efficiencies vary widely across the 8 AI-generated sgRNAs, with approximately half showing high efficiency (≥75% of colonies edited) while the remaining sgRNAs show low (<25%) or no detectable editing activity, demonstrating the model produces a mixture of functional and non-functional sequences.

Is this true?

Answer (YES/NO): NO